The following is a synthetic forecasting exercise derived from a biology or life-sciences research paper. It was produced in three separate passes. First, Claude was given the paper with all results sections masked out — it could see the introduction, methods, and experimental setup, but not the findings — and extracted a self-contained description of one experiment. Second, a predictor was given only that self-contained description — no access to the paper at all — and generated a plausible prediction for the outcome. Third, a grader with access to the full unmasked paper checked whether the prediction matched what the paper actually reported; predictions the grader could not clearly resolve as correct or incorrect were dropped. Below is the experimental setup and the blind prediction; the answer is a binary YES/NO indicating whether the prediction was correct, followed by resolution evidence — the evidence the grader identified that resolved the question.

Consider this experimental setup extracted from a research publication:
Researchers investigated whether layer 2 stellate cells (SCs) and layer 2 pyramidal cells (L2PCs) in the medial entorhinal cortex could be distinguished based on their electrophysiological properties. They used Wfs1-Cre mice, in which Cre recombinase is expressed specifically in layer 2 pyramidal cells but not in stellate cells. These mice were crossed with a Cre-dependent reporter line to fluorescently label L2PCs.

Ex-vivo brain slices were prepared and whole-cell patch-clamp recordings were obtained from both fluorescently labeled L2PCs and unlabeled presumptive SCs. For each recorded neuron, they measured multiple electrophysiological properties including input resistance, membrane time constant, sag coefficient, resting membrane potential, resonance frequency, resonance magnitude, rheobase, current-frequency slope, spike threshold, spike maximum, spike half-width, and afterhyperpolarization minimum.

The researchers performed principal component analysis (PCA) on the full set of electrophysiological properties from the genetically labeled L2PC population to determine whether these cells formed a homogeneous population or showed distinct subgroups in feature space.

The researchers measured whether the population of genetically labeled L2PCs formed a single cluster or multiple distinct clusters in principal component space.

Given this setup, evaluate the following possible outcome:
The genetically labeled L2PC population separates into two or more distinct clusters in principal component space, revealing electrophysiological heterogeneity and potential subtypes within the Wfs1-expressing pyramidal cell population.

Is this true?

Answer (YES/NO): NO